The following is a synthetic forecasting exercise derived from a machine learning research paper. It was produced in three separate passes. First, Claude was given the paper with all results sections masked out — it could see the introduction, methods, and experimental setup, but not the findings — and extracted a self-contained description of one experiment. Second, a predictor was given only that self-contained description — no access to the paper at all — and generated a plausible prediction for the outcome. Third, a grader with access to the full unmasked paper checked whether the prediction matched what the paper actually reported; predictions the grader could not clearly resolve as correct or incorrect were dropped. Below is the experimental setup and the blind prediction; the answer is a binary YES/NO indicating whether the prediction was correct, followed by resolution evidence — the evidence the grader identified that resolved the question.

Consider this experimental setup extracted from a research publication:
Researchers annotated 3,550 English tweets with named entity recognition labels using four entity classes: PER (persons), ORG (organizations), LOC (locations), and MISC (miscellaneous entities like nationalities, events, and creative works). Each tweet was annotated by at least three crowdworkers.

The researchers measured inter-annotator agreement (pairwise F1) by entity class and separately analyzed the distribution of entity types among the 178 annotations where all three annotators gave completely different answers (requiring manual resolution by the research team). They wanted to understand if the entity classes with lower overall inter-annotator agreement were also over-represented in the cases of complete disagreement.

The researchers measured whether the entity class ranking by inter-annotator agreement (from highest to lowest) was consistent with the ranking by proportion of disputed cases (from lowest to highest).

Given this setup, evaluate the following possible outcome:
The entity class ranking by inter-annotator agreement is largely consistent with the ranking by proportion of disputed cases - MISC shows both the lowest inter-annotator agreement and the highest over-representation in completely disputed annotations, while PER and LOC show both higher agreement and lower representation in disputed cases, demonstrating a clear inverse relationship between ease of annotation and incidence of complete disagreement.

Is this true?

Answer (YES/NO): YES